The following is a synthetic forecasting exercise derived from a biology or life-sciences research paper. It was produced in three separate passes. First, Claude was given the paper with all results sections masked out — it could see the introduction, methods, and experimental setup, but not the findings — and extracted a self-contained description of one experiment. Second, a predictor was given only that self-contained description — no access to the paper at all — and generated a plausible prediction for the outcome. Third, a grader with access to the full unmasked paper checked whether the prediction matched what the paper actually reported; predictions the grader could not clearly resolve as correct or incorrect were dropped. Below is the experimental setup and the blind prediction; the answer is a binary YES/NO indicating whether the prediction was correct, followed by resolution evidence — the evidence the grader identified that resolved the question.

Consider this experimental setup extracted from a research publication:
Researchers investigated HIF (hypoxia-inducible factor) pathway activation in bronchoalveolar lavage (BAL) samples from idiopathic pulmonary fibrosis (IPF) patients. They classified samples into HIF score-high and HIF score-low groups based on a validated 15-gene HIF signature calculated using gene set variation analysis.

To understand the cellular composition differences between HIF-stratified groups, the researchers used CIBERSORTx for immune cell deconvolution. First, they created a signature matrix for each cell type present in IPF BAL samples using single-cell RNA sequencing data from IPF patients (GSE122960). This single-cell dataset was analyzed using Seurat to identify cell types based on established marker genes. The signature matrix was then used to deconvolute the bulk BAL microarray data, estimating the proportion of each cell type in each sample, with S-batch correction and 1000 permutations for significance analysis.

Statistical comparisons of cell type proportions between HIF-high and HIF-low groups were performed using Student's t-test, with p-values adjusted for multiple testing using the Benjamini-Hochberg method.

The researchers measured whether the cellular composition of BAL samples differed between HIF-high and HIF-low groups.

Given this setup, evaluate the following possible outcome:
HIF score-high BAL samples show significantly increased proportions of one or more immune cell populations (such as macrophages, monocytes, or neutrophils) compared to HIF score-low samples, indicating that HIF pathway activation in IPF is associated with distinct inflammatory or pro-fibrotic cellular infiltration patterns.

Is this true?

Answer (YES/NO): YES